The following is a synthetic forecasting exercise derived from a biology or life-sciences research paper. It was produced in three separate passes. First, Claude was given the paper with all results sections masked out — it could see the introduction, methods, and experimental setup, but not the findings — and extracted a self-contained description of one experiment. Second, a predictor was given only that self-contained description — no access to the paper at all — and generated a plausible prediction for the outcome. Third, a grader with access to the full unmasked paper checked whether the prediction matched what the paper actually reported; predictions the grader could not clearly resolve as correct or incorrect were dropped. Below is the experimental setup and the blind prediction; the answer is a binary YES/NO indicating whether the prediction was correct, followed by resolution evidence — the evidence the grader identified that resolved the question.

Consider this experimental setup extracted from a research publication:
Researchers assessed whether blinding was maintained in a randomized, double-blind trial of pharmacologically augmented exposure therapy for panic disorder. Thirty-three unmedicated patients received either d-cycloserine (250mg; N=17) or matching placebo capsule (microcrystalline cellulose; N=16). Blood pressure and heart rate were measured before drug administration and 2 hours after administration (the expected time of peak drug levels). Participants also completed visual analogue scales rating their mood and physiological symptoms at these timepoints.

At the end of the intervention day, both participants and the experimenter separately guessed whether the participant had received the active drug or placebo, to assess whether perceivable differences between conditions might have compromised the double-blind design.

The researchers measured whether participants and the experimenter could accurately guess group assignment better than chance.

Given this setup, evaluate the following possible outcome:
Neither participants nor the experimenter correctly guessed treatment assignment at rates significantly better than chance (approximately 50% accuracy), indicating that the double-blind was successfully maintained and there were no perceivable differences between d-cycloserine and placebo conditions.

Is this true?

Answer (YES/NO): YES